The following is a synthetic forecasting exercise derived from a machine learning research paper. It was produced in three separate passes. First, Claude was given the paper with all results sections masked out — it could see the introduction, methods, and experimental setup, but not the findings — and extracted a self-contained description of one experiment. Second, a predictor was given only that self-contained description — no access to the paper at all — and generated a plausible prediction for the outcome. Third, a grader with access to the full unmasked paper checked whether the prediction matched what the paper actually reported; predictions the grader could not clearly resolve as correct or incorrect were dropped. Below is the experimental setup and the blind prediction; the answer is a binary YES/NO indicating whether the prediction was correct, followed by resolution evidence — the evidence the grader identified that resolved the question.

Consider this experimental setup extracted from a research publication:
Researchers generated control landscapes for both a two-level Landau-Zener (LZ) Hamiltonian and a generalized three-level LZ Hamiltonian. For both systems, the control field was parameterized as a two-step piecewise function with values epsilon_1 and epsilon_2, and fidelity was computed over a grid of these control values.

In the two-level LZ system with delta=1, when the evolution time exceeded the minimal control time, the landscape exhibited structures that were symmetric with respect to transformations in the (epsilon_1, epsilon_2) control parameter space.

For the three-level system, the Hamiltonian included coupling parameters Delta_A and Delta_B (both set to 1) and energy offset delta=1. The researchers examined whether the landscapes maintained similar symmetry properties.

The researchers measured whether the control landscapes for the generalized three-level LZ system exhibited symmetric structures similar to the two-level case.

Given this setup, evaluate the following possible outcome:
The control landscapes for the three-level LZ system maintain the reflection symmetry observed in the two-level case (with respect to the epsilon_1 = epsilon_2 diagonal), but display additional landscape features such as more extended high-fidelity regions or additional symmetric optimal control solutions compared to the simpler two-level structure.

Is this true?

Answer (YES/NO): NO